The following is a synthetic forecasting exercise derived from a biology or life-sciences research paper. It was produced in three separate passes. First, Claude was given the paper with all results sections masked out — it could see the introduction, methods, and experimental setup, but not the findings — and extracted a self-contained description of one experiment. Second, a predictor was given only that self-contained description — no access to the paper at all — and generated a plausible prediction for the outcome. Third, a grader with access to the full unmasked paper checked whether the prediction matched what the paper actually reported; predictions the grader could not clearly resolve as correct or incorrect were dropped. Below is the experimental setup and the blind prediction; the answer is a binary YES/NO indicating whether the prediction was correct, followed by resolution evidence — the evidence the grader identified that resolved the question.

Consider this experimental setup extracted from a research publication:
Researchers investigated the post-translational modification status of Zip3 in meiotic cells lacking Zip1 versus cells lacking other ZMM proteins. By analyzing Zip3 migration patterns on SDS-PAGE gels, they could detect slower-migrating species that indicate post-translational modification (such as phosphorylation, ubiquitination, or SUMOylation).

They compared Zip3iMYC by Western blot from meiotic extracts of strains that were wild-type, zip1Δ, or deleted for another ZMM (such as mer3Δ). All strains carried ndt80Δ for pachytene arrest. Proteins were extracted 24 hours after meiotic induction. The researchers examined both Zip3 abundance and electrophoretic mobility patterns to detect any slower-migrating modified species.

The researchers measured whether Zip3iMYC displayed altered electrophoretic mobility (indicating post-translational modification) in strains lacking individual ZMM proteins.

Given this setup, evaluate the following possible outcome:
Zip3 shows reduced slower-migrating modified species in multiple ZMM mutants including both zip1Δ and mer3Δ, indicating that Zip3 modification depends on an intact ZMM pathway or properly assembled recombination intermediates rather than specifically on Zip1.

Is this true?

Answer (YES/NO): NO